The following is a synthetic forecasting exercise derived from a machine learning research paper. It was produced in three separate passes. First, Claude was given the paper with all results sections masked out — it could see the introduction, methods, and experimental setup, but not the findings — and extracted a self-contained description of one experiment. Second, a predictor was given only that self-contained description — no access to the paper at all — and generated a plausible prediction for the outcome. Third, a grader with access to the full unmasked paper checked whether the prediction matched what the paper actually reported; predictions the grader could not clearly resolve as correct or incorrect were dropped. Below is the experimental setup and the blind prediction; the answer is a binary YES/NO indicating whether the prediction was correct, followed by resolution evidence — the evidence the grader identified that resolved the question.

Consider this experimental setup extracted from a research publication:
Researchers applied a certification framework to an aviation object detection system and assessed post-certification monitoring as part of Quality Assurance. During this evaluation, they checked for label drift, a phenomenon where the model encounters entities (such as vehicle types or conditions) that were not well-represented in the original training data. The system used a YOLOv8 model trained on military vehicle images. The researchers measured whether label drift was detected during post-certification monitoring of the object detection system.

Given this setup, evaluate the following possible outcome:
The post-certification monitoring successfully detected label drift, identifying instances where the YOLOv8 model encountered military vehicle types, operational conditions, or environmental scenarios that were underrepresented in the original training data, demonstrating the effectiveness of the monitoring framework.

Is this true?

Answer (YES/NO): YES